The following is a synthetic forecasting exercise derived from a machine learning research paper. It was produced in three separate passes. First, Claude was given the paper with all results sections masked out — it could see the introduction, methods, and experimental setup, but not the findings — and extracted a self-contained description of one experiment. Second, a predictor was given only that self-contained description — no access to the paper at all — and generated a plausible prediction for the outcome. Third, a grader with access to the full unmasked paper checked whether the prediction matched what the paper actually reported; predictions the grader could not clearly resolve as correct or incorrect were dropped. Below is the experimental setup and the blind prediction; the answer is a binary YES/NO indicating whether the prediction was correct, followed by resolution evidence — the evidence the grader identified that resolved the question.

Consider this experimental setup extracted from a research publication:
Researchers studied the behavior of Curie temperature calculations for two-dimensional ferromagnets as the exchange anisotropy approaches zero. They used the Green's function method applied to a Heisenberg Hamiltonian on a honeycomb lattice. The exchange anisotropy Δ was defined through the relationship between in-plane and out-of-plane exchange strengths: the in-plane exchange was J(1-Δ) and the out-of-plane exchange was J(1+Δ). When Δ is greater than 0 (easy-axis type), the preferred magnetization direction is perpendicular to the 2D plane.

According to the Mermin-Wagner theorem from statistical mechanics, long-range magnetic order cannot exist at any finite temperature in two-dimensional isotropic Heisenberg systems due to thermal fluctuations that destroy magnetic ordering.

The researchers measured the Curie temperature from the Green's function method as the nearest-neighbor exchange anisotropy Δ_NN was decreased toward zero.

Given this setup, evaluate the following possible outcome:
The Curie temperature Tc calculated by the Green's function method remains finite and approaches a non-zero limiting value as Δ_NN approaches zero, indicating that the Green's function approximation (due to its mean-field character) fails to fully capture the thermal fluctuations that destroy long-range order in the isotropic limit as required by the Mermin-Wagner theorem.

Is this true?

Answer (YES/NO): NO